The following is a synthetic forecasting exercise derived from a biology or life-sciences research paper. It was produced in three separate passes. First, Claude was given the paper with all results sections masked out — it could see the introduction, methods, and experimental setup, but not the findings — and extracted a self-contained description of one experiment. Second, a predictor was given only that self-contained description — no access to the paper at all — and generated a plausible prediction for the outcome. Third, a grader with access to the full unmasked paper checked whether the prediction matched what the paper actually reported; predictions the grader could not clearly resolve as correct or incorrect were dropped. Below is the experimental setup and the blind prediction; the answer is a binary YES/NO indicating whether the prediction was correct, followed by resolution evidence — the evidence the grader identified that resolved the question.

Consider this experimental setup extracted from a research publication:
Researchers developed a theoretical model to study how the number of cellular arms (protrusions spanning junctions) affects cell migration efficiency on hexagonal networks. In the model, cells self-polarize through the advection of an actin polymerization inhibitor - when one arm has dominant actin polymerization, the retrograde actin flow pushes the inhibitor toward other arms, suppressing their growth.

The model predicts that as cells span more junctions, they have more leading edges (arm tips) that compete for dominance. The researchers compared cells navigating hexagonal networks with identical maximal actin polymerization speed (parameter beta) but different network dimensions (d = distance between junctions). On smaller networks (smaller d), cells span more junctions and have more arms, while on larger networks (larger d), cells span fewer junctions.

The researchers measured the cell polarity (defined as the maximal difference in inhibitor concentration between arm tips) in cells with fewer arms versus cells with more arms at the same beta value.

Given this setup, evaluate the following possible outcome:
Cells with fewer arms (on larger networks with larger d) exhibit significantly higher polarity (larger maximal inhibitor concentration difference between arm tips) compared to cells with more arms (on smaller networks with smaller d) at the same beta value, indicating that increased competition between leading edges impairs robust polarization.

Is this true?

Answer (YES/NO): YES